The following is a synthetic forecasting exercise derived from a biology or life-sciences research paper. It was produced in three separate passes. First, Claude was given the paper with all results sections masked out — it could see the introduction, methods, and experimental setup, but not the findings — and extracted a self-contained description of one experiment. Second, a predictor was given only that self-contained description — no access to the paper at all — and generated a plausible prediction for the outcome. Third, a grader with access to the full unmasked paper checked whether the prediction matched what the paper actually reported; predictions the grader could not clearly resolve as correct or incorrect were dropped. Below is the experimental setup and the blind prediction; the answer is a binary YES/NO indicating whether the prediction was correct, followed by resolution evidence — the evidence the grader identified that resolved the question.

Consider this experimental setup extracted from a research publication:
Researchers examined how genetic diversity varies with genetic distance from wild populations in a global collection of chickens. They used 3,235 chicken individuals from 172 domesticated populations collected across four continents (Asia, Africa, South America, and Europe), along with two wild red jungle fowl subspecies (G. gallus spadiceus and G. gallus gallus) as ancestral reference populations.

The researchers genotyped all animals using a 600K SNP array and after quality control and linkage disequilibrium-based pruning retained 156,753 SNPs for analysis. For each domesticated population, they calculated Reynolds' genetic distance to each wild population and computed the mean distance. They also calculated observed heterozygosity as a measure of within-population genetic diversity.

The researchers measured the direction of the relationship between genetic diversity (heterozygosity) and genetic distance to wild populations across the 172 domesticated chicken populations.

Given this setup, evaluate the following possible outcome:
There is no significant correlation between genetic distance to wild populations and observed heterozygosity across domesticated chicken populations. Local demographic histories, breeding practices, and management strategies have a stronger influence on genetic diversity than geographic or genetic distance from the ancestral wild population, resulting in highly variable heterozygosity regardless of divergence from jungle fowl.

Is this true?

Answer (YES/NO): NO